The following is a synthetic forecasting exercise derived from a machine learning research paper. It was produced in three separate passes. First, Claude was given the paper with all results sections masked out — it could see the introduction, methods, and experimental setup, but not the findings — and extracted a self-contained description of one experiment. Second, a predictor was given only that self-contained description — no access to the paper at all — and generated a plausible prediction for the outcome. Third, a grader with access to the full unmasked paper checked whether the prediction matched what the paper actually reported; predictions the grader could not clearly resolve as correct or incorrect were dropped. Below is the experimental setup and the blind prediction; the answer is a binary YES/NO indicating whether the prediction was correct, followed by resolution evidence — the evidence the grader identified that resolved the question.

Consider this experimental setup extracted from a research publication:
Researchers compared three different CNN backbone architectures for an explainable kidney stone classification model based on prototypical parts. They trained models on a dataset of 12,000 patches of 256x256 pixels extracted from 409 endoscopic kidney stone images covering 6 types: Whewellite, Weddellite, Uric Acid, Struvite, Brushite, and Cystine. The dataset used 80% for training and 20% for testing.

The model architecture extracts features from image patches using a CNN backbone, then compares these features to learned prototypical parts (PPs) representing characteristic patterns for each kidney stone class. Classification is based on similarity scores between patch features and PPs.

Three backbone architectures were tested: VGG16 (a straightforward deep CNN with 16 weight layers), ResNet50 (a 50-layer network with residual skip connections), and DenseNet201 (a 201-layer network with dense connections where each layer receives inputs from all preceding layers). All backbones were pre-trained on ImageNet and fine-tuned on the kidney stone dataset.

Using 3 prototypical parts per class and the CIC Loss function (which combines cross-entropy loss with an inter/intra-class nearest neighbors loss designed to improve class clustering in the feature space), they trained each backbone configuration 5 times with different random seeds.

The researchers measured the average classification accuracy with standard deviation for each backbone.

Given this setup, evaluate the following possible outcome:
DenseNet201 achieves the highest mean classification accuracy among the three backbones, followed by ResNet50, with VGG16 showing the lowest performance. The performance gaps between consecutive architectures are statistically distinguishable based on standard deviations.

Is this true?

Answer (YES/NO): NO